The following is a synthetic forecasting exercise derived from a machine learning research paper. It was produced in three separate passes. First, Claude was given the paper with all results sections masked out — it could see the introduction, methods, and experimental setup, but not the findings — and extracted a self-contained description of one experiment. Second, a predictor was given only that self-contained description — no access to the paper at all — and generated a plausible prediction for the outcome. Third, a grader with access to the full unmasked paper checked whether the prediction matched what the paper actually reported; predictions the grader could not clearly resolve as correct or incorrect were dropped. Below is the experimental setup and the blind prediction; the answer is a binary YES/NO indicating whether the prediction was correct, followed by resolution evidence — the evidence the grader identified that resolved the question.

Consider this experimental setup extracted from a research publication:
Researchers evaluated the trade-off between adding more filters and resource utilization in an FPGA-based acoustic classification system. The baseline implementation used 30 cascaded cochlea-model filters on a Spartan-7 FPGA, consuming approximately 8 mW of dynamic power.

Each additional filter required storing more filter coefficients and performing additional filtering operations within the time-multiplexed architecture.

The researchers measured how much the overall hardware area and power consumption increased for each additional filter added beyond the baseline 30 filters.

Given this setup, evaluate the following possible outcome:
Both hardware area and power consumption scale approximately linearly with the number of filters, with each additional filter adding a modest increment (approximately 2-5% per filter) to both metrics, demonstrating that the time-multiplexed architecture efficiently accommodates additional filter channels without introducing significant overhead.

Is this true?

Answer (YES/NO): YES